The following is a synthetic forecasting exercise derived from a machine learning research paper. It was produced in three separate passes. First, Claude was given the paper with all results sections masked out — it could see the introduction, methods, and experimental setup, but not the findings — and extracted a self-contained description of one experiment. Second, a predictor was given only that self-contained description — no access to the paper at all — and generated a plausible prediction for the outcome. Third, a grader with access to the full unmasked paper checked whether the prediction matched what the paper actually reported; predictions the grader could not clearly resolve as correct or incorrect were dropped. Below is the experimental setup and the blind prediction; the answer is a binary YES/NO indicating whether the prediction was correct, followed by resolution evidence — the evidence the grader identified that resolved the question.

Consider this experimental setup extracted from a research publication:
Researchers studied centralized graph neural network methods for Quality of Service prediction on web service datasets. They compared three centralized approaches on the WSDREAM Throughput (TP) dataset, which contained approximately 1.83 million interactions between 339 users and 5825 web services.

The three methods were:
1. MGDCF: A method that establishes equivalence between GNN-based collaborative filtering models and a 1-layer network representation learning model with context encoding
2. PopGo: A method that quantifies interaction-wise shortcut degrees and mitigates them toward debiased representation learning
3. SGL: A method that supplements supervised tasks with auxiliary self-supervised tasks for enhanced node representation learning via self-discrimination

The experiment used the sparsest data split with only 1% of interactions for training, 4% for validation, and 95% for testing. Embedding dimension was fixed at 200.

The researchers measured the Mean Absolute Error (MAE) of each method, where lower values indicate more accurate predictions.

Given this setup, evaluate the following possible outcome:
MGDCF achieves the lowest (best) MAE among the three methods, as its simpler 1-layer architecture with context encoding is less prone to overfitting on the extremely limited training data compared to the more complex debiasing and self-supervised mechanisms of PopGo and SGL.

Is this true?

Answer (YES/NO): YES